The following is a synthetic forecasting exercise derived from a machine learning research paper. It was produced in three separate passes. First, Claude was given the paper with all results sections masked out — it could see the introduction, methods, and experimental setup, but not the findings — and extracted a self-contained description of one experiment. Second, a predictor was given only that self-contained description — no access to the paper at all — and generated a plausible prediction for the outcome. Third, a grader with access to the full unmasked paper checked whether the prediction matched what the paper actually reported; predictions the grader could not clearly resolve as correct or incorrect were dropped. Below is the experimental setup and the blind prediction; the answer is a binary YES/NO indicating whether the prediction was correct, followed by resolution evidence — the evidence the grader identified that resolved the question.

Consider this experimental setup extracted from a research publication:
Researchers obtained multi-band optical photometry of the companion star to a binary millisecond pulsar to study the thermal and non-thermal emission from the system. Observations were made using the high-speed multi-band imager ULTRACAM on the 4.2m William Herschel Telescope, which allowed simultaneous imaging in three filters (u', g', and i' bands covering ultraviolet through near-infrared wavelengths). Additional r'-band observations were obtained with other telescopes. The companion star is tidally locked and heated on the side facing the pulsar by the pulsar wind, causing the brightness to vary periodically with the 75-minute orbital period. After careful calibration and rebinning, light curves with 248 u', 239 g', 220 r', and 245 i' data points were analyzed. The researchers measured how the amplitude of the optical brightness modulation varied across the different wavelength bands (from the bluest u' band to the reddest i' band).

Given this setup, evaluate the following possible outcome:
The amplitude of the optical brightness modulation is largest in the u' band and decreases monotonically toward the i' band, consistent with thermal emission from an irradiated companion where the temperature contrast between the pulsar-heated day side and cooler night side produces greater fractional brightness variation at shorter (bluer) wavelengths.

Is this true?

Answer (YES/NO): NO